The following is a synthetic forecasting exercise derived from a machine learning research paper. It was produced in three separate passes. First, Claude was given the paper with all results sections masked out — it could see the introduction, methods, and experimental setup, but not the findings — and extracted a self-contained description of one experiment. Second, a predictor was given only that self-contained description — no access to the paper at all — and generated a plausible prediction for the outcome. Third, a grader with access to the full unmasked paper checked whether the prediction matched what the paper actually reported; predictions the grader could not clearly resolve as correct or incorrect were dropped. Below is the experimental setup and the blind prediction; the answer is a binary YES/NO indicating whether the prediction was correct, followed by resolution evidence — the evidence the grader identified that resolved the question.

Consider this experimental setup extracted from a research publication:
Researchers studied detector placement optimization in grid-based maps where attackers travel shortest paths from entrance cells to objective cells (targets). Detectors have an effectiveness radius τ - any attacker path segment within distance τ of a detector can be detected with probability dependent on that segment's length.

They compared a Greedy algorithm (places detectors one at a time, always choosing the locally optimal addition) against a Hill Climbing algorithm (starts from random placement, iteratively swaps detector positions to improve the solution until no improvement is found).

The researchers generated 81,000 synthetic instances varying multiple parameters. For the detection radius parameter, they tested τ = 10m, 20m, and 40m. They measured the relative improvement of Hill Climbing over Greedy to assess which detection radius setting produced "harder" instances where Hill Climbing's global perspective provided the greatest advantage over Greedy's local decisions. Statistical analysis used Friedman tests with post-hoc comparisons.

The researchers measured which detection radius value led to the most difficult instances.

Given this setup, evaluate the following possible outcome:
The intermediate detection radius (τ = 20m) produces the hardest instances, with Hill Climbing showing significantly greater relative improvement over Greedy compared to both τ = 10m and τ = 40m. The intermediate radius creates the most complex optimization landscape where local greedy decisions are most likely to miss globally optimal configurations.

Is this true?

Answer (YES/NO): YES